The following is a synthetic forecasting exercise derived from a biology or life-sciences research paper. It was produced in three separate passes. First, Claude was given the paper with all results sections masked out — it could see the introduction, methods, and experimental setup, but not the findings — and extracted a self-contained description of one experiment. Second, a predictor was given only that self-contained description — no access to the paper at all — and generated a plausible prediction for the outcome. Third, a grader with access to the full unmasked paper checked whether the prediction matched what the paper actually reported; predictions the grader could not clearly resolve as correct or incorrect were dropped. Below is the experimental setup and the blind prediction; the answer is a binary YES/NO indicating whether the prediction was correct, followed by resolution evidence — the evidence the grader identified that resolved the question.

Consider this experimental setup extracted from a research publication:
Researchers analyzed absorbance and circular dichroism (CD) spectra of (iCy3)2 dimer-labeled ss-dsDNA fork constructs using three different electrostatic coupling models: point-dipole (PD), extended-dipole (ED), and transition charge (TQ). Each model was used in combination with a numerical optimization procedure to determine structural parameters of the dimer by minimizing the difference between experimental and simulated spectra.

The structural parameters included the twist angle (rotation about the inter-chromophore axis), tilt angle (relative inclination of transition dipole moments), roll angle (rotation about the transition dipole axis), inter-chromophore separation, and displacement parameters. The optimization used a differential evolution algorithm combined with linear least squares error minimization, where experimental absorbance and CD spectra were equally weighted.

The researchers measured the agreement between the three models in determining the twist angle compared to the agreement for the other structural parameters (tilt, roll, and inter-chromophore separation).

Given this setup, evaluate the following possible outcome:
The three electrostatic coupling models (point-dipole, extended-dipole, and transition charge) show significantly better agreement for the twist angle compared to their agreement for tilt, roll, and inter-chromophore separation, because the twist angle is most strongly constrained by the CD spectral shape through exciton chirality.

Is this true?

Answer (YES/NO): YES